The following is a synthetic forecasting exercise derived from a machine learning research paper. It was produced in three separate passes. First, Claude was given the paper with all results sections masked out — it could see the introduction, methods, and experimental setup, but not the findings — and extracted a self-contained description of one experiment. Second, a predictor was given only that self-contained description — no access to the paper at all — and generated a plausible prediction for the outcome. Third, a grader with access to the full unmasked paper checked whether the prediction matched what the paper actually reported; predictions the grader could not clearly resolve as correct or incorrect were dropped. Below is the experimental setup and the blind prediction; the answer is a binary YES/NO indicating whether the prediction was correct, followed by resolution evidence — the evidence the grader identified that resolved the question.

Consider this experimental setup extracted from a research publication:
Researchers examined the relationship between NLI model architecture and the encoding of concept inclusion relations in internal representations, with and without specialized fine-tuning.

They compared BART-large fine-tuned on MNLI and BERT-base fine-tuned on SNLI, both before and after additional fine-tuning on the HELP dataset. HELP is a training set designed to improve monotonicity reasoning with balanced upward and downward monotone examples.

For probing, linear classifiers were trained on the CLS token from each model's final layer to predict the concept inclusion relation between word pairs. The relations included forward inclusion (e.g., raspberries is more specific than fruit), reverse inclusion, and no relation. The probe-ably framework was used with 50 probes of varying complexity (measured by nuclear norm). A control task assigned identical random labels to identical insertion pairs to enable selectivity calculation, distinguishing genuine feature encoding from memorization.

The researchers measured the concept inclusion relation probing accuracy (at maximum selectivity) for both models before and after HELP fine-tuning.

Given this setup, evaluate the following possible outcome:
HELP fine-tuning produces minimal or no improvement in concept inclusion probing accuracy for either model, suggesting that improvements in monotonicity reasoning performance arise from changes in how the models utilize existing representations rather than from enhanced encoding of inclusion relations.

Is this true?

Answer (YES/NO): NO